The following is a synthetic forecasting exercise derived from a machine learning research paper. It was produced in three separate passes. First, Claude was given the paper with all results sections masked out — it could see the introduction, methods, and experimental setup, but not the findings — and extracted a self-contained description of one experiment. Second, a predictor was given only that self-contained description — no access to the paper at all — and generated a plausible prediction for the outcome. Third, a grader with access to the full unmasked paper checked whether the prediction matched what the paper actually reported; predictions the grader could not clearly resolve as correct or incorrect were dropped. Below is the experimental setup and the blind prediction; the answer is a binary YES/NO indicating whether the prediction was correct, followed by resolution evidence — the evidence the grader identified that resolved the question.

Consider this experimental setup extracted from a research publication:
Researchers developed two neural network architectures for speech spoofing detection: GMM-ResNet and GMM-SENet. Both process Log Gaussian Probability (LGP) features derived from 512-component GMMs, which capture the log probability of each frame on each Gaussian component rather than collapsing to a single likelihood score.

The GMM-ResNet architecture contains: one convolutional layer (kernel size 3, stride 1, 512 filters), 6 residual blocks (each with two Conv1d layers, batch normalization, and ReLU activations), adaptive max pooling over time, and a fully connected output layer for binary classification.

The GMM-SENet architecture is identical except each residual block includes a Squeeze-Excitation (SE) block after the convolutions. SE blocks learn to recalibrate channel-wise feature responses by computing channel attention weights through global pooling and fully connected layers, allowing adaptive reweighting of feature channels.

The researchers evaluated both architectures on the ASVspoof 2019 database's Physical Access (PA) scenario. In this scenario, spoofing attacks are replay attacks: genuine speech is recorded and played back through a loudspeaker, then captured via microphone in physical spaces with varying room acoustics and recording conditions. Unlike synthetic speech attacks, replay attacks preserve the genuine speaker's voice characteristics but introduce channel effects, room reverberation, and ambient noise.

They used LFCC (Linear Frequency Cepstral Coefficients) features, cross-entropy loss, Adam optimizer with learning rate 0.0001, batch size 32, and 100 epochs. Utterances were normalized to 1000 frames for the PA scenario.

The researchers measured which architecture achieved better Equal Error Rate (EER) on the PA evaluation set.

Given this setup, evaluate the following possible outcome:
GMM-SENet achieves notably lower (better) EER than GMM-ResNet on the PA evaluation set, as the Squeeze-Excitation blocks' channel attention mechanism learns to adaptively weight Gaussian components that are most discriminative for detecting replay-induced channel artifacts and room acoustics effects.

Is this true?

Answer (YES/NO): YES